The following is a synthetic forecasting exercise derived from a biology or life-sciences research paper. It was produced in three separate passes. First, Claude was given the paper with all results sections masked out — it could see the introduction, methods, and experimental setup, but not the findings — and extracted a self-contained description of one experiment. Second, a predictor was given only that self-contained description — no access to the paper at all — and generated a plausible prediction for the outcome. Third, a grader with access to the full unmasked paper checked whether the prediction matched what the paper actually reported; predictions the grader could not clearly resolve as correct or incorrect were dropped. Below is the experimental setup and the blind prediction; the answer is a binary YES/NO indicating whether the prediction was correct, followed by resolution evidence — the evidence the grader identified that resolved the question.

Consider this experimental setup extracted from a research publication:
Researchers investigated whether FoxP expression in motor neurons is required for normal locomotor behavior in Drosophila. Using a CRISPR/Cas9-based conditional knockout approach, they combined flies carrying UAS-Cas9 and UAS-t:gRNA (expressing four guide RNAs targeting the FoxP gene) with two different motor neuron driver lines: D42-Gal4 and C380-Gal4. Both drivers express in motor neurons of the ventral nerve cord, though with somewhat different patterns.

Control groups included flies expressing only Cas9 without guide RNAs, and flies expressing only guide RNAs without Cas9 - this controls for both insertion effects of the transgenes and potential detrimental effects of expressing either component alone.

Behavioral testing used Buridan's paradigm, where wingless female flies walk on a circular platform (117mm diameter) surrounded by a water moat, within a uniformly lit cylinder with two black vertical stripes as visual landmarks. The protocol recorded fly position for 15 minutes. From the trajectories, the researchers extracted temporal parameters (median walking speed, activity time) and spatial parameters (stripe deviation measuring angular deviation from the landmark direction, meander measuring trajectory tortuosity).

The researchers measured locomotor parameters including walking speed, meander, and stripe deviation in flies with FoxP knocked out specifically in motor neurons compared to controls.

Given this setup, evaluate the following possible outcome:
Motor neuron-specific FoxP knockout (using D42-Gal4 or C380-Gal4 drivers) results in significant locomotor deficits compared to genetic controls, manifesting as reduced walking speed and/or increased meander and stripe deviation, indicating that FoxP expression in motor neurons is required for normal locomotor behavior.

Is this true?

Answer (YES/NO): YES